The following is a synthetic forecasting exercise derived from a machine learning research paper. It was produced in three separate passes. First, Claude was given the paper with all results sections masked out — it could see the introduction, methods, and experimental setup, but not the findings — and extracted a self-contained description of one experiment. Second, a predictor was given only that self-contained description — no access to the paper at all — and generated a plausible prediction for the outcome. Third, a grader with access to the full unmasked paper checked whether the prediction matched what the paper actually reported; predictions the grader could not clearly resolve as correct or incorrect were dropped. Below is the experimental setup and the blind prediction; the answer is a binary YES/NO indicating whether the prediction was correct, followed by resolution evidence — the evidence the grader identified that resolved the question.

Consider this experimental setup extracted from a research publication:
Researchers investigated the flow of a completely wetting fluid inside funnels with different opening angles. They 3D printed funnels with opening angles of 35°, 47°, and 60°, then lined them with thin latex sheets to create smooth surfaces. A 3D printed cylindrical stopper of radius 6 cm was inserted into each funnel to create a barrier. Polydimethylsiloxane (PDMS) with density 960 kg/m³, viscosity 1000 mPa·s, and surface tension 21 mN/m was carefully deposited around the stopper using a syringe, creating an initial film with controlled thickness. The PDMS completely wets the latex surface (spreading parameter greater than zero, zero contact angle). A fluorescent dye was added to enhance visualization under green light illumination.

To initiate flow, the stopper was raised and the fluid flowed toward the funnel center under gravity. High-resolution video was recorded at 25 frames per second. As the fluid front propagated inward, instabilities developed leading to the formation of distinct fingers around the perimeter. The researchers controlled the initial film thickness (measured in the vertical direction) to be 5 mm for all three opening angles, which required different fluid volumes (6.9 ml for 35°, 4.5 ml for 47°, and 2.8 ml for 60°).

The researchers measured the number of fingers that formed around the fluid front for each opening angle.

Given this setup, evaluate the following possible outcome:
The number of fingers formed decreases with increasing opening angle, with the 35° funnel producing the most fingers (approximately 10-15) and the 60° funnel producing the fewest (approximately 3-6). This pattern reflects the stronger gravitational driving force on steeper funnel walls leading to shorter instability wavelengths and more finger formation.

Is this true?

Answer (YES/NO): NO